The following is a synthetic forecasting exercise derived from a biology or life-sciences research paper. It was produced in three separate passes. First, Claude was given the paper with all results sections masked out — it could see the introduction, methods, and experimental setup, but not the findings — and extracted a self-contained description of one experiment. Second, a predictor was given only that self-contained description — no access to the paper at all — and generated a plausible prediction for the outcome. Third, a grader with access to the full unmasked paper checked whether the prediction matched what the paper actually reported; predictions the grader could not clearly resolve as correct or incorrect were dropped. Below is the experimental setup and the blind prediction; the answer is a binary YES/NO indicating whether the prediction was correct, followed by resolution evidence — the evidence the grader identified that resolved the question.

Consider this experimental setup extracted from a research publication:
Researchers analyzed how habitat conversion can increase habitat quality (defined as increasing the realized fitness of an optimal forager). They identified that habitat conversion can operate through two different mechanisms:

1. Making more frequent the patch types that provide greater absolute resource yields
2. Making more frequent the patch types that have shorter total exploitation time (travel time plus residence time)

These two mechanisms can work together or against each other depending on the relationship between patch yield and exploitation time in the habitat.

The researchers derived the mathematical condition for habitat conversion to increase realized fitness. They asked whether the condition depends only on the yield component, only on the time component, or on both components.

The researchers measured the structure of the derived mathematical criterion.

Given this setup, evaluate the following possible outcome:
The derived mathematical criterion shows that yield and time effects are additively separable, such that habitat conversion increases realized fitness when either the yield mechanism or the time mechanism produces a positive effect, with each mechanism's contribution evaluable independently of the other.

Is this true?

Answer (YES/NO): NO